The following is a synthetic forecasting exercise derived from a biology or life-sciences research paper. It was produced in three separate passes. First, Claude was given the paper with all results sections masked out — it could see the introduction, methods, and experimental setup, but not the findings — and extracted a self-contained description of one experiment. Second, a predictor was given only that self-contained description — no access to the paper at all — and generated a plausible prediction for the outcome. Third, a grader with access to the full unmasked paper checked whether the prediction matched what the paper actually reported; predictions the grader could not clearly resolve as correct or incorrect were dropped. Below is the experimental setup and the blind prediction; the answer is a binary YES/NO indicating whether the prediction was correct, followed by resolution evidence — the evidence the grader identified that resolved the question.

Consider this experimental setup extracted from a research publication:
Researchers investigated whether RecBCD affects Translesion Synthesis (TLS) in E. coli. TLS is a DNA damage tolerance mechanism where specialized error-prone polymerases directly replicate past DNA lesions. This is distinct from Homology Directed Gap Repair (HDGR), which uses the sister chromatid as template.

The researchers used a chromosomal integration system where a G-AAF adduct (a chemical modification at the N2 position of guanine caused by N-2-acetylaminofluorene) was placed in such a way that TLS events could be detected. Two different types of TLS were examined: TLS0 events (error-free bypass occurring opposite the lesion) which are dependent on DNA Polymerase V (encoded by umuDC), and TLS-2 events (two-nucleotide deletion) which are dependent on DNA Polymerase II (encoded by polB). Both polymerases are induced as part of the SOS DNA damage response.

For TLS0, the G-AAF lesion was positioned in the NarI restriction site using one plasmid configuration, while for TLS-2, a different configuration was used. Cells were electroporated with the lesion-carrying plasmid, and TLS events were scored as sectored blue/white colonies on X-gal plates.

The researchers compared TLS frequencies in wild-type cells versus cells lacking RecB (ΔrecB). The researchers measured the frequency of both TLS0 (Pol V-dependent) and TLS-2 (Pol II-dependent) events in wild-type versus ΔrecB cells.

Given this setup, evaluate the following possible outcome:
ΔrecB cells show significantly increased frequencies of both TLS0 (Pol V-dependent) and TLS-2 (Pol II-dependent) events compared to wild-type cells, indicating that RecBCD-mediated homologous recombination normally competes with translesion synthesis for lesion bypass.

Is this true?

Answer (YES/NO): NO